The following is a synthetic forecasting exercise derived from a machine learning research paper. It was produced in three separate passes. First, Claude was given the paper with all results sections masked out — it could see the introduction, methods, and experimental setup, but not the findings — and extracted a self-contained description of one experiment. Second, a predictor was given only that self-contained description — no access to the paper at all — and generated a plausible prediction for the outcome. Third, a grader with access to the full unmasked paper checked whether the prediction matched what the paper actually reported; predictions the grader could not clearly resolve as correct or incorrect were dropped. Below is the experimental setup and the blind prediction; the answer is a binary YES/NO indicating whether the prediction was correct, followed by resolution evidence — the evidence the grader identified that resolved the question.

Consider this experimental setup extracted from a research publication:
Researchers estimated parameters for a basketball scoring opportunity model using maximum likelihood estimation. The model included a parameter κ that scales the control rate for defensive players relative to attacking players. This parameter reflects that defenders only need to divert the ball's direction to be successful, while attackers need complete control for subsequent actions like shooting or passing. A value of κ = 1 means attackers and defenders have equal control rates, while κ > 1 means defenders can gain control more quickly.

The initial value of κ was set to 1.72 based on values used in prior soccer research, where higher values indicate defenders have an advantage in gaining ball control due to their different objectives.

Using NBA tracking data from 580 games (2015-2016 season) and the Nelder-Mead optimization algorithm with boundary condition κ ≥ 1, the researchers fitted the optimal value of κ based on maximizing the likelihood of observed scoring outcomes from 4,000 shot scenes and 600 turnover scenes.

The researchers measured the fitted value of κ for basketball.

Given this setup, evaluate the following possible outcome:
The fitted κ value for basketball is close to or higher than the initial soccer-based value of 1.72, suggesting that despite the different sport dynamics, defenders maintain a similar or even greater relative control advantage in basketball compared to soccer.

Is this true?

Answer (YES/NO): NO